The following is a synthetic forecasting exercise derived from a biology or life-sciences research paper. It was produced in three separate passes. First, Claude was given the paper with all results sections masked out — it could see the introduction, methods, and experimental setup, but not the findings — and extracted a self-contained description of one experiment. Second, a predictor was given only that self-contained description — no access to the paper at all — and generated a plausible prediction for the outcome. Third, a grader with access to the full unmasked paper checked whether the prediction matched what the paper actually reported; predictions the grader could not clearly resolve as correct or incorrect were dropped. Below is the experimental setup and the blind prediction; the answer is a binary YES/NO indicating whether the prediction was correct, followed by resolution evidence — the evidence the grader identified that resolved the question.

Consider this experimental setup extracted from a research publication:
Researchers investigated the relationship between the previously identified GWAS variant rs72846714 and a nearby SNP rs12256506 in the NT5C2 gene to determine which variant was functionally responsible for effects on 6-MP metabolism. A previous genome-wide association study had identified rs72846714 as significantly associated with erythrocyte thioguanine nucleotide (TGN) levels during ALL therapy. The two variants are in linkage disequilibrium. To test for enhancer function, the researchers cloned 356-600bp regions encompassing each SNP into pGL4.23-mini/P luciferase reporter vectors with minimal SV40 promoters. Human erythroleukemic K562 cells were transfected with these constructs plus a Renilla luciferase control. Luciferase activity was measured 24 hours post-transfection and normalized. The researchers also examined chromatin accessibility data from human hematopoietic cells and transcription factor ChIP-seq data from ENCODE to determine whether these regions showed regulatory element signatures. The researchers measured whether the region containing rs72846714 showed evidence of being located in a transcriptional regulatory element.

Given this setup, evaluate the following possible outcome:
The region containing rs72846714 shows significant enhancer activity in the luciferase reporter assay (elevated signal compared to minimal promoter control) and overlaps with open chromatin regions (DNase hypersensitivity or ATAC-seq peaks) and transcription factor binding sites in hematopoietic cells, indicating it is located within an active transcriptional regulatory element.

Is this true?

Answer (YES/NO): NO